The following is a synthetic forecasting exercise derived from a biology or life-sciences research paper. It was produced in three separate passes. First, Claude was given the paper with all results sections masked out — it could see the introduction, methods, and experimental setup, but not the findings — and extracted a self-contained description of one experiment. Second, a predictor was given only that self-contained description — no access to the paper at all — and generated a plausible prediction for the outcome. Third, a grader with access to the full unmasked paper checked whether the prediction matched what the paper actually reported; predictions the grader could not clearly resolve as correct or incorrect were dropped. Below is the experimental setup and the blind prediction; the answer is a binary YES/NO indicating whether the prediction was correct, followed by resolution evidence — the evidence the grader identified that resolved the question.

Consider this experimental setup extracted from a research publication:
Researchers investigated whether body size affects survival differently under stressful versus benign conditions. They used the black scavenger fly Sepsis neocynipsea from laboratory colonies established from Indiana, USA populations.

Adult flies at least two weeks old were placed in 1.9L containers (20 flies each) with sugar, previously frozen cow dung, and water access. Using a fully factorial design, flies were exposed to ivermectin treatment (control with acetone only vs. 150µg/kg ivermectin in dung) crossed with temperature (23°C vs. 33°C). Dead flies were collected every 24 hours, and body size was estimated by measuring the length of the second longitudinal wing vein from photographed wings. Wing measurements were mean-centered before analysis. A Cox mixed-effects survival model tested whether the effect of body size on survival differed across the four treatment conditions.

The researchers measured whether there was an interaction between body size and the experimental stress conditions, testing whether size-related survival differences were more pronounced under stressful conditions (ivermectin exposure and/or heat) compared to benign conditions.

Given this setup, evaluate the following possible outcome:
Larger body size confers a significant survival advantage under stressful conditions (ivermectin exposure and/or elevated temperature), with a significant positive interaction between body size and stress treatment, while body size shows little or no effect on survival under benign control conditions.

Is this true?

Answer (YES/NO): YES